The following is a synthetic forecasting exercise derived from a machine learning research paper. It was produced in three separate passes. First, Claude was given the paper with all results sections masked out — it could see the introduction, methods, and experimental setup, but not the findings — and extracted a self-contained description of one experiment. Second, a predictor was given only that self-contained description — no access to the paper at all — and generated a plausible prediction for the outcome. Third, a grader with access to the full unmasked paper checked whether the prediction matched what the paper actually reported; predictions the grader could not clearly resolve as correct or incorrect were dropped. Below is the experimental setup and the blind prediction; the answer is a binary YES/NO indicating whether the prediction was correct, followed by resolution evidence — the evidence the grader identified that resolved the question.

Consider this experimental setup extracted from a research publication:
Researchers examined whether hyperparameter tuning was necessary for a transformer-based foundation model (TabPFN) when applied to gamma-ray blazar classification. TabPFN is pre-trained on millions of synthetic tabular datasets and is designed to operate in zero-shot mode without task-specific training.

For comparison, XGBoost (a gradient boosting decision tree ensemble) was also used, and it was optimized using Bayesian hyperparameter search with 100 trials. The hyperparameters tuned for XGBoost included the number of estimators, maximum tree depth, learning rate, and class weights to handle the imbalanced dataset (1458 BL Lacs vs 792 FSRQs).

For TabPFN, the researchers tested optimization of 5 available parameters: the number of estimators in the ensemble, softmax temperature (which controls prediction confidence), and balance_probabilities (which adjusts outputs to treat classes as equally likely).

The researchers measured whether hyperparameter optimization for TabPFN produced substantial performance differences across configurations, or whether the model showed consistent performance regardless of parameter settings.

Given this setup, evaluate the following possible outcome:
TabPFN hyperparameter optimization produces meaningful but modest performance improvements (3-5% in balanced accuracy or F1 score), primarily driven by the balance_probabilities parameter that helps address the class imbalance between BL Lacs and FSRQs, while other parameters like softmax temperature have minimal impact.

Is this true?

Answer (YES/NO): NO